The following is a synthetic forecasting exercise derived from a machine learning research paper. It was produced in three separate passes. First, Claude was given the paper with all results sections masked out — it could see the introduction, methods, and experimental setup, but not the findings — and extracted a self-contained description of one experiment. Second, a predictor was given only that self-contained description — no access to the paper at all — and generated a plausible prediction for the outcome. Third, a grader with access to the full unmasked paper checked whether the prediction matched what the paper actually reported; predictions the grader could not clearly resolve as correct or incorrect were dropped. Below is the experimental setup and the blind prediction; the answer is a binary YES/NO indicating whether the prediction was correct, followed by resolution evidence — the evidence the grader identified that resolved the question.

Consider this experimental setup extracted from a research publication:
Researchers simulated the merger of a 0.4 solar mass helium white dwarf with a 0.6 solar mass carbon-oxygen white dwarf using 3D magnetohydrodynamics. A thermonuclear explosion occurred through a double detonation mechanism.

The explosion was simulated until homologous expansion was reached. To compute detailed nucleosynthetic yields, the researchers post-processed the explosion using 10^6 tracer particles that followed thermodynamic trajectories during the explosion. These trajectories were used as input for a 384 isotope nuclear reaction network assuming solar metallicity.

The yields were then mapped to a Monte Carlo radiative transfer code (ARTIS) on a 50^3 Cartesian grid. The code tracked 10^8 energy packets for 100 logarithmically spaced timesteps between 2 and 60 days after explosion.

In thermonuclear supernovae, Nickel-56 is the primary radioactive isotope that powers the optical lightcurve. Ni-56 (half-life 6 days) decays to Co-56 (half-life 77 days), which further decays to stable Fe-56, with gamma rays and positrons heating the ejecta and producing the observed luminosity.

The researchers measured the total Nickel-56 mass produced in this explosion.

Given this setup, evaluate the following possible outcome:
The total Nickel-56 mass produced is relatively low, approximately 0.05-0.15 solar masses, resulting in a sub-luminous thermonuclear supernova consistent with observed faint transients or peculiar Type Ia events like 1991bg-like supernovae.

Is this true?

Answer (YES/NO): NO